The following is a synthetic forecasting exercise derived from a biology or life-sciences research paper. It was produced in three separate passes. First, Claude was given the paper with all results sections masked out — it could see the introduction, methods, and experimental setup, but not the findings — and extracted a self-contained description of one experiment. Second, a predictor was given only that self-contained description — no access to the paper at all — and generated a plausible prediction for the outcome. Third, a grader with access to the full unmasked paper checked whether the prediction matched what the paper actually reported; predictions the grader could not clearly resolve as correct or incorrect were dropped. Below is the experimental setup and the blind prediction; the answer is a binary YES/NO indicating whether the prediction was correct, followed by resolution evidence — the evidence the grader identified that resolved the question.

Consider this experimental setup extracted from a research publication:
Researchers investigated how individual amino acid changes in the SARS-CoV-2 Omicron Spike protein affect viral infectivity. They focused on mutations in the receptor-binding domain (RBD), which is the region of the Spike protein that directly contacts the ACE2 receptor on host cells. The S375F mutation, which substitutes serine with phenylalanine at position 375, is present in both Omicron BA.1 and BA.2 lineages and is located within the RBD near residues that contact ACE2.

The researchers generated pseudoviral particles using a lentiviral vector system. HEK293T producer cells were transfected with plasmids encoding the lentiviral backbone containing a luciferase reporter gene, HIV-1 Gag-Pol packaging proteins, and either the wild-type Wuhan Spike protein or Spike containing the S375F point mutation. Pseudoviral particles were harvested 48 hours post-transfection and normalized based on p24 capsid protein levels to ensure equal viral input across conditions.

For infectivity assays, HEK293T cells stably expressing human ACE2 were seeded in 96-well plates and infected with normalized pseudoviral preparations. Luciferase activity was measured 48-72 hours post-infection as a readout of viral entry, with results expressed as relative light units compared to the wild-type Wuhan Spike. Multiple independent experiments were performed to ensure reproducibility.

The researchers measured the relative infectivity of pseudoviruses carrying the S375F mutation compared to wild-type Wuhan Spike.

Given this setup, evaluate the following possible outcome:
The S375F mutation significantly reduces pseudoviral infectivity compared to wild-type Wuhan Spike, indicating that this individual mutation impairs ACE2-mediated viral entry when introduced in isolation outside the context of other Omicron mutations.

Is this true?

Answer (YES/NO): YES